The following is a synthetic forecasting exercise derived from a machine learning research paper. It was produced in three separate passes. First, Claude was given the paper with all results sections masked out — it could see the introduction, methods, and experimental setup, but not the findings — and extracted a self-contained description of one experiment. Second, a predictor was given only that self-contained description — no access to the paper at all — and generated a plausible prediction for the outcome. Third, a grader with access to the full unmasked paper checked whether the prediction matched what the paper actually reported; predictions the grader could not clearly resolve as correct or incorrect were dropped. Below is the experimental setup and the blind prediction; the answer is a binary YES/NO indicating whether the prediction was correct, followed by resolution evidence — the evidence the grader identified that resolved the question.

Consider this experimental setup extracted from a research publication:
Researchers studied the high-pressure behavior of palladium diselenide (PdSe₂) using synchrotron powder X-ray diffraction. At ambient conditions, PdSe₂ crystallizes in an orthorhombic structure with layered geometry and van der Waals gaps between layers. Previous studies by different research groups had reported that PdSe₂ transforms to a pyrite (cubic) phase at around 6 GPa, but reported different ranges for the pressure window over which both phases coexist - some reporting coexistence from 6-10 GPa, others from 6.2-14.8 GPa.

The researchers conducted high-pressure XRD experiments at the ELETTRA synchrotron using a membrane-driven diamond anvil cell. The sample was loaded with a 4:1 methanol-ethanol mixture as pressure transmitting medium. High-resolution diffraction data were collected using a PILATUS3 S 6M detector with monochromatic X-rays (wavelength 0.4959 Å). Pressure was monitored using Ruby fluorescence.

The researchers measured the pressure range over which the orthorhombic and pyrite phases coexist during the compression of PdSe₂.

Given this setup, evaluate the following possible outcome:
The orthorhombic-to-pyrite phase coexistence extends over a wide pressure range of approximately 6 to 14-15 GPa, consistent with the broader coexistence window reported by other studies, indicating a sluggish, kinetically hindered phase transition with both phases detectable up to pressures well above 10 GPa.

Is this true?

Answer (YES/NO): NO